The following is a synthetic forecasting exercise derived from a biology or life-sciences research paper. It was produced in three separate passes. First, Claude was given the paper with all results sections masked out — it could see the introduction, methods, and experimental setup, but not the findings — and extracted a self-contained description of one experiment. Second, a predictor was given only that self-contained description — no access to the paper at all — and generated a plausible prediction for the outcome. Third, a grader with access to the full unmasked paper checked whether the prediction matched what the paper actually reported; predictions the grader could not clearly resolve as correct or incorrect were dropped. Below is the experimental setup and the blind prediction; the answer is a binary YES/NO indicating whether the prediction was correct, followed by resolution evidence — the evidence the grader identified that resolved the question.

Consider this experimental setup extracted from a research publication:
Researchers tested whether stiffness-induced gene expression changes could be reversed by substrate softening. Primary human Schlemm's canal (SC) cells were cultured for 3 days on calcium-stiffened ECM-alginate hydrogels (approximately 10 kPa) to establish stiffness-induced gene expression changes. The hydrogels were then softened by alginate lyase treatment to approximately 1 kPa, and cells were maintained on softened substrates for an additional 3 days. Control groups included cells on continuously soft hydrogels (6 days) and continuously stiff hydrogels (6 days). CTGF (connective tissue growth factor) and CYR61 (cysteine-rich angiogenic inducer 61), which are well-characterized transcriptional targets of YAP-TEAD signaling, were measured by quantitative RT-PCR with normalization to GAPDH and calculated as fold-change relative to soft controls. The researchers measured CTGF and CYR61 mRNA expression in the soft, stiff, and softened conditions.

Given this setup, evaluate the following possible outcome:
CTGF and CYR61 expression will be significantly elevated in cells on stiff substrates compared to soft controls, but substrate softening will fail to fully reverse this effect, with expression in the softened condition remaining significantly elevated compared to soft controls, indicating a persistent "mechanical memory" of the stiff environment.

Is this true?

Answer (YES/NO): NO